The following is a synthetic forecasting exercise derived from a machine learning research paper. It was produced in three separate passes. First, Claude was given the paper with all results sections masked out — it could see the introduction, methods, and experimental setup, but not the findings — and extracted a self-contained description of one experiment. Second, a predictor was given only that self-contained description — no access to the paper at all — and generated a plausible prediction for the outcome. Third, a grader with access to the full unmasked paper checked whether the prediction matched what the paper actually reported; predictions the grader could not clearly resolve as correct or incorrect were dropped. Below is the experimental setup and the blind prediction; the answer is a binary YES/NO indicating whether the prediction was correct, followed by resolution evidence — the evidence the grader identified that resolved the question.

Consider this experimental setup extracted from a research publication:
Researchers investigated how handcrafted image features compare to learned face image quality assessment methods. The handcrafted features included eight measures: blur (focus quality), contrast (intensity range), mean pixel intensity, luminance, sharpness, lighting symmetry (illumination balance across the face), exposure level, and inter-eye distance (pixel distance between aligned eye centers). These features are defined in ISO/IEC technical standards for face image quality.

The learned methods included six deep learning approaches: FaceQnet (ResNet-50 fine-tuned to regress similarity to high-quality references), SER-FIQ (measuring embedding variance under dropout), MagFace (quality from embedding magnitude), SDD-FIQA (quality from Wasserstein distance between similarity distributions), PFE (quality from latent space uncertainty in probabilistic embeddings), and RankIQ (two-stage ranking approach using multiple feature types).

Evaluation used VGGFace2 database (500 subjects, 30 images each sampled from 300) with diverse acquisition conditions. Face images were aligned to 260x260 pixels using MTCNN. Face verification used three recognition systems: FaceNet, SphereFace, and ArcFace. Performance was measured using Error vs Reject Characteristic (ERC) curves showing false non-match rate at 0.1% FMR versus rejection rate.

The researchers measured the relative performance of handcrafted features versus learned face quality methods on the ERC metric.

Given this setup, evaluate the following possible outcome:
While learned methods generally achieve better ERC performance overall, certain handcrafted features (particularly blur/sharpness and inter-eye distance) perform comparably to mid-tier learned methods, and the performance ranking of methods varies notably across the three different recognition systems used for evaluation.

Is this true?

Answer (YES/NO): NO